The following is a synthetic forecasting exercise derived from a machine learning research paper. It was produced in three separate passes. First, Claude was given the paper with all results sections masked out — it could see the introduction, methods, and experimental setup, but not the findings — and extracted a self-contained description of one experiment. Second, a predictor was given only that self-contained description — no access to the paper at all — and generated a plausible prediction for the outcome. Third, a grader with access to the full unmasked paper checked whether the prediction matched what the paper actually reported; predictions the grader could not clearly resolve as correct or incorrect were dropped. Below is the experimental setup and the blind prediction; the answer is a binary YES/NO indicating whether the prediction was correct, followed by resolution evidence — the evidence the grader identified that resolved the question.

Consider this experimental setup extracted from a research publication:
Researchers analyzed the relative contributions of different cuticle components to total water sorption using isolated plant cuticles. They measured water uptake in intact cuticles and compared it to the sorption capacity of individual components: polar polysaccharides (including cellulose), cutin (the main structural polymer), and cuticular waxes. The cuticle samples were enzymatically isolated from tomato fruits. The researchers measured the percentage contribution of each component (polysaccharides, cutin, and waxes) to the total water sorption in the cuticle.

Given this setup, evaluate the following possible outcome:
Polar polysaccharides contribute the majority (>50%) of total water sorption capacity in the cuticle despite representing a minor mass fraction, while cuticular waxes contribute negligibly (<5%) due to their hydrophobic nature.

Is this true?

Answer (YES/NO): YES